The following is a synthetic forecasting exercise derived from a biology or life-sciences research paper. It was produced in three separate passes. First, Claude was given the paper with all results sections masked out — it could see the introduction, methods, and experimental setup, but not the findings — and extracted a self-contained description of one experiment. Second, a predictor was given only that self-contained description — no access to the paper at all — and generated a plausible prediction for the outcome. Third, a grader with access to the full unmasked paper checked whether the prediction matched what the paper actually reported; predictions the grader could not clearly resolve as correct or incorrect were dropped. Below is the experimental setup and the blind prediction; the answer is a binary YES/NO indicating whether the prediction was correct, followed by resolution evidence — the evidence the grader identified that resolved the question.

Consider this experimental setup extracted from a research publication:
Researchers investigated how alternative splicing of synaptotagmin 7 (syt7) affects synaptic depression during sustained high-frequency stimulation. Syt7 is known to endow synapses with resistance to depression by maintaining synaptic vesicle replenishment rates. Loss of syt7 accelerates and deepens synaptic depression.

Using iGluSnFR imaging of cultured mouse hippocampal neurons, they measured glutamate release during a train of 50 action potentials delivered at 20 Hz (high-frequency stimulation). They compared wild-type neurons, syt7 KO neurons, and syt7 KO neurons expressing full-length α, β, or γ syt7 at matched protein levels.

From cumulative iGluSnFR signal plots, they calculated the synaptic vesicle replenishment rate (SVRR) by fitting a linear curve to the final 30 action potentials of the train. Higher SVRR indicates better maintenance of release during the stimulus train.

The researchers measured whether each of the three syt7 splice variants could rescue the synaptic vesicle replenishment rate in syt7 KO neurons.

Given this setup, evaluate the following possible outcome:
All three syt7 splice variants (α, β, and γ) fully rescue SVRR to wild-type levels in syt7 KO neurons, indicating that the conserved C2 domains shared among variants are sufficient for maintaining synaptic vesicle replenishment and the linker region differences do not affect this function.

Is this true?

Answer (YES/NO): NO